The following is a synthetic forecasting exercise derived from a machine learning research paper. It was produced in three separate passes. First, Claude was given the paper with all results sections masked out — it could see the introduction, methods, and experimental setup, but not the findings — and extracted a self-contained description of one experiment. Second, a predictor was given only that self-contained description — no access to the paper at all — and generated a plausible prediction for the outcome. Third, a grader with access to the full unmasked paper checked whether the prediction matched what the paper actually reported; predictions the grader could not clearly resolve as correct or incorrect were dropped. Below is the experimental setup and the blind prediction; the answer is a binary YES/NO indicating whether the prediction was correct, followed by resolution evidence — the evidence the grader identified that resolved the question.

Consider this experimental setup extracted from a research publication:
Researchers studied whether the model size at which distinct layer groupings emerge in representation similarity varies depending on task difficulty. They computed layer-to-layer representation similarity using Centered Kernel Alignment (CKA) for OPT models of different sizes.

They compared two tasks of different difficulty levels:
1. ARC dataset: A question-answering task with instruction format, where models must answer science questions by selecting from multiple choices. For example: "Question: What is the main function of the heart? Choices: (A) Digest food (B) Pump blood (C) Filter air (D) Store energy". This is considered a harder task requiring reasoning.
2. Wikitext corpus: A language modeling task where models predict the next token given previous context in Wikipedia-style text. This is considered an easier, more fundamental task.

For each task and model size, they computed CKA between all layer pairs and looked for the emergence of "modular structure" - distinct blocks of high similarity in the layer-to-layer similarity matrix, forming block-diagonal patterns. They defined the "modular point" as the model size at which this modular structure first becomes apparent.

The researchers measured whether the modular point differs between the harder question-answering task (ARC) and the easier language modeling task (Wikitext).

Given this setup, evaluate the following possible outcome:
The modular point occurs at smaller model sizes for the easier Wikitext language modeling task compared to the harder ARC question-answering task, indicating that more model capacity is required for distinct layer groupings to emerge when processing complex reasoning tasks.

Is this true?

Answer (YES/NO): YES